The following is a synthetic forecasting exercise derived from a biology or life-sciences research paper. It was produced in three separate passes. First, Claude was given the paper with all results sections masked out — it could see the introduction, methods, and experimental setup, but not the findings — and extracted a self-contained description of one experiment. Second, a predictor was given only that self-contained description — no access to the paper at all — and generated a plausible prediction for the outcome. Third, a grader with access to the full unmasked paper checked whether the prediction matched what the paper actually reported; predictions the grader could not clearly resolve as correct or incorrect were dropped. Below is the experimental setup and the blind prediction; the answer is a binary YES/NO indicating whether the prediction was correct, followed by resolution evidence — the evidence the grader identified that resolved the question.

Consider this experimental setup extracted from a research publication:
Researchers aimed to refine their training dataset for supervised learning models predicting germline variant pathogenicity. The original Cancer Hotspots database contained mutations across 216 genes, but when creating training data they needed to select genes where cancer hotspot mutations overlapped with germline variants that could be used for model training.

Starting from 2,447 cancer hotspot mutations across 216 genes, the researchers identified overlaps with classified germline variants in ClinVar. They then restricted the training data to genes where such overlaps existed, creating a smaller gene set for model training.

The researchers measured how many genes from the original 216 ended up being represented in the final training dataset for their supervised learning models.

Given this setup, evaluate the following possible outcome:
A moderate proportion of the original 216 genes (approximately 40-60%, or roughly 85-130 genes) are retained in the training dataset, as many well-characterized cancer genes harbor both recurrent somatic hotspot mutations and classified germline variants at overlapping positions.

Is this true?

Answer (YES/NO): NO